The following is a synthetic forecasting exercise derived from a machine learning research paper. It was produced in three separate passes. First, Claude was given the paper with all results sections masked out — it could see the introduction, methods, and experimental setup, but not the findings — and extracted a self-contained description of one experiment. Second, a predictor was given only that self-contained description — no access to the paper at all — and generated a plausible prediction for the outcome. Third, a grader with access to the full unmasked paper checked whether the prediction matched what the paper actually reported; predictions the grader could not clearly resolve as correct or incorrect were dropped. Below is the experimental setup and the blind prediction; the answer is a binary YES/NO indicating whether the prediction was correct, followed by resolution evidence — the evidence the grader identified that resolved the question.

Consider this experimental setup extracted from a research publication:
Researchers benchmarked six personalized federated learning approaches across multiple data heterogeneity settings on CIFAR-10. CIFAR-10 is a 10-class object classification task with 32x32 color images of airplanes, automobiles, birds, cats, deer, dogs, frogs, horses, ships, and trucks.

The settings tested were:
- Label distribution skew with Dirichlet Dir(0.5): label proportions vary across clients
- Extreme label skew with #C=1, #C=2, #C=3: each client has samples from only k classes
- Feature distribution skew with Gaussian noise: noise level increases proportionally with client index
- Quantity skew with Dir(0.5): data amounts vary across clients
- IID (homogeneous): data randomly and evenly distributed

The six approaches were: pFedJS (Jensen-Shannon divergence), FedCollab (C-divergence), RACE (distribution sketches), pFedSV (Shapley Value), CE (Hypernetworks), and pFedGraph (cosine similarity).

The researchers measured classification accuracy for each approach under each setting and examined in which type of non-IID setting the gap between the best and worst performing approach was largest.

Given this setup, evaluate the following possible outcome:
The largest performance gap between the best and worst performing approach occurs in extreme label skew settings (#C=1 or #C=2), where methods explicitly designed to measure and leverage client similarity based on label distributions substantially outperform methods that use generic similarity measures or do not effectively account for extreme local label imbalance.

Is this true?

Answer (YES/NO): NO